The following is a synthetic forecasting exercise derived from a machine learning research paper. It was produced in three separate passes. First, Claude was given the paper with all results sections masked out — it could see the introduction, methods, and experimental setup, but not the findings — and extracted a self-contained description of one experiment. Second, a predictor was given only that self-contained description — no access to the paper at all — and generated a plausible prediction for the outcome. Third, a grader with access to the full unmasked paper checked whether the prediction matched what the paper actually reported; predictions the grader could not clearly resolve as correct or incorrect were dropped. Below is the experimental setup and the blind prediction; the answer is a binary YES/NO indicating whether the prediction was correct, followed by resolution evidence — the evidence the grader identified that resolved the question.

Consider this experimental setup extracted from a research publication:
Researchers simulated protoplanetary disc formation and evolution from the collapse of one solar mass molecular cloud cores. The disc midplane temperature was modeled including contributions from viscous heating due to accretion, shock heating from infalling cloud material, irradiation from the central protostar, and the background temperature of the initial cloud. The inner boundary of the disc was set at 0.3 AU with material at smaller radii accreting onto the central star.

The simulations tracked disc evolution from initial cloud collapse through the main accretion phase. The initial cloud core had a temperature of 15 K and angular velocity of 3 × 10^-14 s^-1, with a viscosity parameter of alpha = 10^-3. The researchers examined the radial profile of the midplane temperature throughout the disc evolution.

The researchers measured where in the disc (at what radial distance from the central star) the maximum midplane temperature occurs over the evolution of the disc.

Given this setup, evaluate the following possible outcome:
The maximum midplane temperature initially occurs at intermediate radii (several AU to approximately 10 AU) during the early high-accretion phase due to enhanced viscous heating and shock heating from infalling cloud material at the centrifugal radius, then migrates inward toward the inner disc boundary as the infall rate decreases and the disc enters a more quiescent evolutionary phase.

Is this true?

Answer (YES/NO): NO